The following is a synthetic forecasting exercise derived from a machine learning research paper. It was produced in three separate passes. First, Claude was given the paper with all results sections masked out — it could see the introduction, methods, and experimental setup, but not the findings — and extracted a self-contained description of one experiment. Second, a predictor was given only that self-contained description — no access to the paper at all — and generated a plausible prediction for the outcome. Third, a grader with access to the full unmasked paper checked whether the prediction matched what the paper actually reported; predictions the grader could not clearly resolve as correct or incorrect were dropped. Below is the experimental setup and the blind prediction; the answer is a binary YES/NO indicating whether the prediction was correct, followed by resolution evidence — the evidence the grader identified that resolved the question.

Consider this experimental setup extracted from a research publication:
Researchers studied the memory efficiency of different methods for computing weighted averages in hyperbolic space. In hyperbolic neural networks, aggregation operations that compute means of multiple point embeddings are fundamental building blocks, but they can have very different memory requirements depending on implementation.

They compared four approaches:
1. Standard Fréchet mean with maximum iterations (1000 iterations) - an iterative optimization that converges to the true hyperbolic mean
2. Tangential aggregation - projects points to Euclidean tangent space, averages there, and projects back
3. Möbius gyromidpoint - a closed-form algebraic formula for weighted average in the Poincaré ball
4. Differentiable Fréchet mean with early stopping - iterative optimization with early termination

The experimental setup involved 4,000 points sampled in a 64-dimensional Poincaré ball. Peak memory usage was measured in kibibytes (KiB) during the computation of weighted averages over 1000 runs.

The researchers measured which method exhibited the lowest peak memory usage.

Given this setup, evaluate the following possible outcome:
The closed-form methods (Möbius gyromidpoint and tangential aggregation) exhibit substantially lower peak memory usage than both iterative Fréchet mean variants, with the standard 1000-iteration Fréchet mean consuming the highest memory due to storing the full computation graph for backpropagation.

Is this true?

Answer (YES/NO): YES